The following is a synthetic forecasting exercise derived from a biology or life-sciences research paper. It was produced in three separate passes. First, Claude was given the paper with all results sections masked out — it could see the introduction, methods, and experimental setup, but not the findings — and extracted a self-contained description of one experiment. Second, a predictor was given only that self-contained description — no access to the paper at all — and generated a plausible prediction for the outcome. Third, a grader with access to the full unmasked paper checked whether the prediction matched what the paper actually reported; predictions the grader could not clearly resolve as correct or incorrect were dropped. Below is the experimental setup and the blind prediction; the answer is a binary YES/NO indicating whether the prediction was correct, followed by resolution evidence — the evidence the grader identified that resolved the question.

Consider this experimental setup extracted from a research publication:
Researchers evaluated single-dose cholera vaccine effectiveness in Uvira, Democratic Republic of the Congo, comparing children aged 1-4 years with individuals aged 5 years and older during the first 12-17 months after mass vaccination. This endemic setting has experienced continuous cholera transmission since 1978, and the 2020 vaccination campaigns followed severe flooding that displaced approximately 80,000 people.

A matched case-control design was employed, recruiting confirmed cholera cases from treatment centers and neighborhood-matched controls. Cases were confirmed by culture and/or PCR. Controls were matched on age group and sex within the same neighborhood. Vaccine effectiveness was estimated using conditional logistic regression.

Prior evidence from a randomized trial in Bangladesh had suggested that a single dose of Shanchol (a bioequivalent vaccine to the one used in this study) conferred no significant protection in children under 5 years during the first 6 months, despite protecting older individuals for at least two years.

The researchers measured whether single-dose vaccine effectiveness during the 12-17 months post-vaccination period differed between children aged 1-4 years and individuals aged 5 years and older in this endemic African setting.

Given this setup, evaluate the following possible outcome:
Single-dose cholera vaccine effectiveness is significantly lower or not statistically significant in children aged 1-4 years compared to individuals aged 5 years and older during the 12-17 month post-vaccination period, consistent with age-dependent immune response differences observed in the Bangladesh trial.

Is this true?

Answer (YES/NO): NO